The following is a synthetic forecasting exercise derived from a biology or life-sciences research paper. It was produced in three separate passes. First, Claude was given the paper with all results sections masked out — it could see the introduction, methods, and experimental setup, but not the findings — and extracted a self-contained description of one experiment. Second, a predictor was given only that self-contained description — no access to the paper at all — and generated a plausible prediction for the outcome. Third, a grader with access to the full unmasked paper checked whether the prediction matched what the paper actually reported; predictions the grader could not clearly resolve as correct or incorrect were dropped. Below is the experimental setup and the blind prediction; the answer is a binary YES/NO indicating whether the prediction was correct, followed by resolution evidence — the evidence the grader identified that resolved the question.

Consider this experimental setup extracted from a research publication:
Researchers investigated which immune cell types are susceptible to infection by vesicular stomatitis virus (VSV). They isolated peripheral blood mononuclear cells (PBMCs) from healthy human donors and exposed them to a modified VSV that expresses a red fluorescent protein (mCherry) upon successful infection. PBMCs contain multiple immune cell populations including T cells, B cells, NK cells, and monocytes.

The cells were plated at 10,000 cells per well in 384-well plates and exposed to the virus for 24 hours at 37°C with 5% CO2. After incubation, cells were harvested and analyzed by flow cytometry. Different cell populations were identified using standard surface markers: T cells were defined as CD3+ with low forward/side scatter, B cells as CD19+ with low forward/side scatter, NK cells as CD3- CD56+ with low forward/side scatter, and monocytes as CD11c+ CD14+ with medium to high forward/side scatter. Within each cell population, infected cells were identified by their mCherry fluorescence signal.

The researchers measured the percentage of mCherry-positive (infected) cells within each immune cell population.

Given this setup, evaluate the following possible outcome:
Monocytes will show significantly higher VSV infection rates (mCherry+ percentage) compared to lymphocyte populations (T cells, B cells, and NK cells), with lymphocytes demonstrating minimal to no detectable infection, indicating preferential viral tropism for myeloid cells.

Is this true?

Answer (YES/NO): YES